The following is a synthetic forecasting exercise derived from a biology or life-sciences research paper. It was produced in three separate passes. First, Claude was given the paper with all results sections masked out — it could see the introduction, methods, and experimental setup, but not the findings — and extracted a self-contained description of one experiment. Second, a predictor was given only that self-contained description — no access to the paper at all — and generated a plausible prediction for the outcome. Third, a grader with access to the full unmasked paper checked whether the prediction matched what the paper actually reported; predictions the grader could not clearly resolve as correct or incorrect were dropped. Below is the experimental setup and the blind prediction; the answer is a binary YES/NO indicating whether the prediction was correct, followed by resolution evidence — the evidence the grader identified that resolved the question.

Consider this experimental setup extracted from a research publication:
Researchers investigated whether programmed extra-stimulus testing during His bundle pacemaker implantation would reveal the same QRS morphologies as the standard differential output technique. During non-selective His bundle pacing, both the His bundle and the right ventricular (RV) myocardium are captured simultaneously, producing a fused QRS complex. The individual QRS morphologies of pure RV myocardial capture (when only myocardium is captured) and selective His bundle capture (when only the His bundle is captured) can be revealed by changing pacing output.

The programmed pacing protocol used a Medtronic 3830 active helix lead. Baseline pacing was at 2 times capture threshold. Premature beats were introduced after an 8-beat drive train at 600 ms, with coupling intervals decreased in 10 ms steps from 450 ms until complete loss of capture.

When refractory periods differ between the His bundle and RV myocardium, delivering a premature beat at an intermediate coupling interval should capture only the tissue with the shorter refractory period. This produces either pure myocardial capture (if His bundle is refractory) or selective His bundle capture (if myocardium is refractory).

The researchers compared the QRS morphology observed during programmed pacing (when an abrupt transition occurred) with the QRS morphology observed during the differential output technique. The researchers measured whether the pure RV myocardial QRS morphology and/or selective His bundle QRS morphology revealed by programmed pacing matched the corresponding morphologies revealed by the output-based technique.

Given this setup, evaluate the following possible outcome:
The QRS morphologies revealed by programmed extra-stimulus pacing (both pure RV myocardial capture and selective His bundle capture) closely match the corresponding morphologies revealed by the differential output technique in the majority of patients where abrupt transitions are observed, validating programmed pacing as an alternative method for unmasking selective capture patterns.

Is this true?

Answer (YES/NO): YES